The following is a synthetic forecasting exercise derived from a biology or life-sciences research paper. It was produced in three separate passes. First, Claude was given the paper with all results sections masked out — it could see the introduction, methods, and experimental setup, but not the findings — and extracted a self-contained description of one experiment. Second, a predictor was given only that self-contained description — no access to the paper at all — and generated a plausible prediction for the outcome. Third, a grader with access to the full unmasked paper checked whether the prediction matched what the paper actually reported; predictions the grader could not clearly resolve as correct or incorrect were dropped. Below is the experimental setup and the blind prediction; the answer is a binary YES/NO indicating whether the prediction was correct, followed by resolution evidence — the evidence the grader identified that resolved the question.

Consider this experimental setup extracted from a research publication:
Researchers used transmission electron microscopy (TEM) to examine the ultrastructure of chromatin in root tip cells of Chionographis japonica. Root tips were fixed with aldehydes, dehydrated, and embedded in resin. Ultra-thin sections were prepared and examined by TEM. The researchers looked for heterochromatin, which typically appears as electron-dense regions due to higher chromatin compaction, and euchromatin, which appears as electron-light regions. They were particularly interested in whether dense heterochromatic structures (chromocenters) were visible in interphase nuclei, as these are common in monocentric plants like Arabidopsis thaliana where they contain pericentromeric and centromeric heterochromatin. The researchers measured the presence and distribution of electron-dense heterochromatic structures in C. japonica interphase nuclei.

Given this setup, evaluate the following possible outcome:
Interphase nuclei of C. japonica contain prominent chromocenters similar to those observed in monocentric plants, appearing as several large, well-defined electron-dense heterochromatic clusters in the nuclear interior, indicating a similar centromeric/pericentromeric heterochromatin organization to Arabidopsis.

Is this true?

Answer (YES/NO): NO